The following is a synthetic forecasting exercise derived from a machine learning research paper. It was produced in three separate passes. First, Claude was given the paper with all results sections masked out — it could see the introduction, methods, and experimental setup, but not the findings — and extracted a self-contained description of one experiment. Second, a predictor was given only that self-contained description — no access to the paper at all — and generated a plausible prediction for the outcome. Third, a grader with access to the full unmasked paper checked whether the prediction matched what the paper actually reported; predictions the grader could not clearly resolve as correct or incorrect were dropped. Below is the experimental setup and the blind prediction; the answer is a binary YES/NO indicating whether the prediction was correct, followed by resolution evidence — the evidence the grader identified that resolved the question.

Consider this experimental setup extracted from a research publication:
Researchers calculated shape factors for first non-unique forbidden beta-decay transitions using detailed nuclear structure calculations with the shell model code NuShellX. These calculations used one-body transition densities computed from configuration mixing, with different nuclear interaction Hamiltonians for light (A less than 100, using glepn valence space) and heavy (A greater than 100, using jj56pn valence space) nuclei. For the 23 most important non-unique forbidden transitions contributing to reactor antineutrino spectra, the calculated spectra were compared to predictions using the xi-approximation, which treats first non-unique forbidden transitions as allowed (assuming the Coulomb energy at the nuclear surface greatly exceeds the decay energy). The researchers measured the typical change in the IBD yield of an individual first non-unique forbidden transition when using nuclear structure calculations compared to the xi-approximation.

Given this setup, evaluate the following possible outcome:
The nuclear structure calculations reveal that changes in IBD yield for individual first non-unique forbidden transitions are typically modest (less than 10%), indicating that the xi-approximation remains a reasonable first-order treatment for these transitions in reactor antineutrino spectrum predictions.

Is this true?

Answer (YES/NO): NO